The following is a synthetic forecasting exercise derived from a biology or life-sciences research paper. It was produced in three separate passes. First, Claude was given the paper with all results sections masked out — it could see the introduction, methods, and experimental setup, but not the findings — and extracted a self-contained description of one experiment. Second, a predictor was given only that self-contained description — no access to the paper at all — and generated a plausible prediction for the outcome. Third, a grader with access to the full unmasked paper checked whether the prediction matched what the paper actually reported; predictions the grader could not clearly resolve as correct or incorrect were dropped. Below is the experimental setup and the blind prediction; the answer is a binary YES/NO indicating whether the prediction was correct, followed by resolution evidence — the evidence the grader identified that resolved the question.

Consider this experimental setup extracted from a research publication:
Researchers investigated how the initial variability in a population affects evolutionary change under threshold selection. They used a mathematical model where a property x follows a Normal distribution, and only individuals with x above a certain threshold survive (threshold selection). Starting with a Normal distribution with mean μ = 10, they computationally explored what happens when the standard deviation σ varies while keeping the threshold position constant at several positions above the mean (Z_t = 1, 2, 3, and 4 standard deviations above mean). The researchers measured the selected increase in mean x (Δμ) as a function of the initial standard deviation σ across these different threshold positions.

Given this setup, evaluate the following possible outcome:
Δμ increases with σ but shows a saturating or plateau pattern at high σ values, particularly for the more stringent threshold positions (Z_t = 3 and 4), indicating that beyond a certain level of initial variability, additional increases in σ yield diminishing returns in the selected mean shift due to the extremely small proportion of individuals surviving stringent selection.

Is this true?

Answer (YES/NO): NO